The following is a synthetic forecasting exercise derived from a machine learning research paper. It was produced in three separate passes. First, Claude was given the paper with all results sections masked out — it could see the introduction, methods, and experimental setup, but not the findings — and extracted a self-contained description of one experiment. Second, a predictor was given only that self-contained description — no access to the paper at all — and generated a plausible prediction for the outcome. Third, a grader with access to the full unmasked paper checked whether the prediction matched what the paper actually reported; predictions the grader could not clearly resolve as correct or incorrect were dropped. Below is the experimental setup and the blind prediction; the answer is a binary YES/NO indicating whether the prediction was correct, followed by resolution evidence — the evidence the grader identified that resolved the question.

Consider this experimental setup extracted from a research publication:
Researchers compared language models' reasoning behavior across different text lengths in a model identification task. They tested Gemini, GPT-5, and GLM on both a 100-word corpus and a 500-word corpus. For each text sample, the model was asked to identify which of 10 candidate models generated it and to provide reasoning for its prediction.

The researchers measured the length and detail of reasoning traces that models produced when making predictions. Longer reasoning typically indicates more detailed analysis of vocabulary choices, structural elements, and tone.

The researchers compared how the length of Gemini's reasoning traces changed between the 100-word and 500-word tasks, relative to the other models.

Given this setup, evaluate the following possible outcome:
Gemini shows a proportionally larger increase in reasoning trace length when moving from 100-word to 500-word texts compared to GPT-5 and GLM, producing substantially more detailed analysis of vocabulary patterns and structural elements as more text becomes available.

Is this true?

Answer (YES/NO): YES